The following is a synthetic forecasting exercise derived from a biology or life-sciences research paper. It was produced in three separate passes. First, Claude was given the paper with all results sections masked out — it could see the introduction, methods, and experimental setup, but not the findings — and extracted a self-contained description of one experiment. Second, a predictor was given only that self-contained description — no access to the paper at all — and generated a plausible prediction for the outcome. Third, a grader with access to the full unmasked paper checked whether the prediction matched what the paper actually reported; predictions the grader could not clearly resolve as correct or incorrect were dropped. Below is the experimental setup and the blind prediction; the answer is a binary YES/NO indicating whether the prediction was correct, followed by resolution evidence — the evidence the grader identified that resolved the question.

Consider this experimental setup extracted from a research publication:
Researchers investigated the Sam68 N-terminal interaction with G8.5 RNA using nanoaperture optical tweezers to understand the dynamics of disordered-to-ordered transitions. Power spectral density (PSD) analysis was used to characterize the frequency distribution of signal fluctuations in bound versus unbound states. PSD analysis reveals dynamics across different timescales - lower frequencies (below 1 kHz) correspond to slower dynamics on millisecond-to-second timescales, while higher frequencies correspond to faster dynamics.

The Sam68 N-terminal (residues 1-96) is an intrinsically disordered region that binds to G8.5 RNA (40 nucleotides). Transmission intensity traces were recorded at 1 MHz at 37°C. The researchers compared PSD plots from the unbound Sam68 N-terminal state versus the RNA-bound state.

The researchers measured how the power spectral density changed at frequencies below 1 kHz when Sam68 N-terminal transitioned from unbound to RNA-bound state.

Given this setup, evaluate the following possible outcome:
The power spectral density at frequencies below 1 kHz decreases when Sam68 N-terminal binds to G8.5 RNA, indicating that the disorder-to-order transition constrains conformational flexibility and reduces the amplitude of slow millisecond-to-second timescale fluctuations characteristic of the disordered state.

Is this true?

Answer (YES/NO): YES